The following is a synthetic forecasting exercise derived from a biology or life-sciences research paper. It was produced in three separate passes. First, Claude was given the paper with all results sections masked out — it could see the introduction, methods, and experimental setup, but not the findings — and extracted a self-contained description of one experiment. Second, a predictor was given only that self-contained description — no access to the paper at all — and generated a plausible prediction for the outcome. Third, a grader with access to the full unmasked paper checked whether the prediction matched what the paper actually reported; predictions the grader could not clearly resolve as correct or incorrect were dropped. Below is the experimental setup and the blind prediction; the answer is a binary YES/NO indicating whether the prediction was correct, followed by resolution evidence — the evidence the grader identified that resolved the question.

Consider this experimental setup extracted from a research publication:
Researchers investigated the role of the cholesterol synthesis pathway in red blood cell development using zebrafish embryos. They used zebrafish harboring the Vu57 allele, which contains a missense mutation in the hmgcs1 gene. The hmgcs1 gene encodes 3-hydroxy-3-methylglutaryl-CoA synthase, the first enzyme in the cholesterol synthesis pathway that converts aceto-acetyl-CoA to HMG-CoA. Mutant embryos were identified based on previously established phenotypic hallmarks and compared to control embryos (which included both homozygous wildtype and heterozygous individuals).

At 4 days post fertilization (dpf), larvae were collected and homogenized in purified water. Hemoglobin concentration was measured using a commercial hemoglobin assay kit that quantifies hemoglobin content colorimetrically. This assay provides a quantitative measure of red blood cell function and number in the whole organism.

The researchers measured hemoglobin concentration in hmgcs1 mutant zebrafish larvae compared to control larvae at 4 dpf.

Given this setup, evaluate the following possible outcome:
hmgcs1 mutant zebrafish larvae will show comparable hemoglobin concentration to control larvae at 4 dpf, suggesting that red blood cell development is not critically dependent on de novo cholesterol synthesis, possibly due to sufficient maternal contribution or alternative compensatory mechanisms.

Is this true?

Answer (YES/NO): NO